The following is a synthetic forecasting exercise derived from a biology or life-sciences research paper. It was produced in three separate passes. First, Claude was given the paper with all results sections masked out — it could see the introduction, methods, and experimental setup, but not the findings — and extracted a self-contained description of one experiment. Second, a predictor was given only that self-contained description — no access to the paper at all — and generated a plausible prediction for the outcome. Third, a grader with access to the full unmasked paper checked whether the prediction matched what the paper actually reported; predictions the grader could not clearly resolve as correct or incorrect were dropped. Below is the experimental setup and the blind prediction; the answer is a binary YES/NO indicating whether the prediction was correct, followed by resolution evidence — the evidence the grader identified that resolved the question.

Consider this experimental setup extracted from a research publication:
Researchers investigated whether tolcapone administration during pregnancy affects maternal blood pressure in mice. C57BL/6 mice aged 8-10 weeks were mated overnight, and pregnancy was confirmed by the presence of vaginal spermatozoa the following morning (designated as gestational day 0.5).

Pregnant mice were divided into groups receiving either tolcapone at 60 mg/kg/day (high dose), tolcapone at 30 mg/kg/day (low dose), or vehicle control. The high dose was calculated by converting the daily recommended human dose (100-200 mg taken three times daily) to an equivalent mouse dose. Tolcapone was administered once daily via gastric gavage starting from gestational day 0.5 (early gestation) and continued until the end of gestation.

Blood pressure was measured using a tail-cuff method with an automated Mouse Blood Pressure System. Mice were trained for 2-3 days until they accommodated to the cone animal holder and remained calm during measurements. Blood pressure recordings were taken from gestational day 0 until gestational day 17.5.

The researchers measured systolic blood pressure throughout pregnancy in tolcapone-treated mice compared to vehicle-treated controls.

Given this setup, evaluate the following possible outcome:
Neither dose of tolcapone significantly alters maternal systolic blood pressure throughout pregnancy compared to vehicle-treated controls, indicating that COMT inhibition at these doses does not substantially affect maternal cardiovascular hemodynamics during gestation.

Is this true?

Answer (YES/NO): YES